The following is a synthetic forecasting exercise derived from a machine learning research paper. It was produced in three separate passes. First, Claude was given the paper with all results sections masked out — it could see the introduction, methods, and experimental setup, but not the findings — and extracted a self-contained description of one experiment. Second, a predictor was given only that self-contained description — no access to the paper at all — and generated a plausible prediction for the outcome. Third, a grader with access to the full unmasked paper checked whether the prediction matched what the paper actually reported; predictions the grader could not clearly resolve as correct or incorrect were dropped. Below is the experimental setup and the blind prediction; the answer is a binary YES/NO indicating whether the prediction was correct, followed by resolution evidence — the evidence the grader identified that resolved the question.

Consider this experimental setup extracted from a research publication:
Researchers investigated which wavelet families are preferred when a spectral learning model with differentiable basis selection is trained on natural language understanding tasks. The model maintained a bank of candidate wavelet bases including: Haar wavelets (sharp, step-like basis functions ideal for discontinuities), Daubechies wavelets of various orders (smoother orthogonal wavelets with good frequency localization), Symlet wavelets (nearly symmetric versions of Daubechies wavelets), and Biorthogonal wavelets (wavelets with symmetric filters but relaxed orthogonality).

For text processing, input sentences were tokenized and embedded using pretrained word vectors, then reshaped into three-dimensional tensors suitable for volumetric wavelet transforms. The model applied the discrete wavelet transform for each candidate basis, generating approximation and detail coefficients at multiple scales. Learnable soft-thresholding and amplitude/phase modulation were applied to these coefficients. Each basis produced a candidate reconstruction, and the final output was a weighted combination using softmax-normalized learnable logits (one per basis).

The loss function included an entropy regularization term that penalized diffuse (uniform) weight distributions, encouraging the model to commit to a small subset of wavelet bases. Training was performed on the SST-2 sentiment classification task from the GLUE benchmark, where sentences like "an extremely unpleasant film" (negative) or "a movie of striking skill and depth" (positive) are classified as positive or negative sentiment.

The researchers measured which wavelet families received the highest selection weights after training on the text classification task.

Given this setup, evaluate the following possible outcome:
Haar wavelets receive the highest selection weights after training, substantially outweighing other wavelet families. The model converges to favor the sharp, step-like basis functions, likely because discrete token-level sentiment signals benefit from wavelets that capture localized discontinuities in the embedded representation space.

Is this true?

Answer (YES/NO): NO